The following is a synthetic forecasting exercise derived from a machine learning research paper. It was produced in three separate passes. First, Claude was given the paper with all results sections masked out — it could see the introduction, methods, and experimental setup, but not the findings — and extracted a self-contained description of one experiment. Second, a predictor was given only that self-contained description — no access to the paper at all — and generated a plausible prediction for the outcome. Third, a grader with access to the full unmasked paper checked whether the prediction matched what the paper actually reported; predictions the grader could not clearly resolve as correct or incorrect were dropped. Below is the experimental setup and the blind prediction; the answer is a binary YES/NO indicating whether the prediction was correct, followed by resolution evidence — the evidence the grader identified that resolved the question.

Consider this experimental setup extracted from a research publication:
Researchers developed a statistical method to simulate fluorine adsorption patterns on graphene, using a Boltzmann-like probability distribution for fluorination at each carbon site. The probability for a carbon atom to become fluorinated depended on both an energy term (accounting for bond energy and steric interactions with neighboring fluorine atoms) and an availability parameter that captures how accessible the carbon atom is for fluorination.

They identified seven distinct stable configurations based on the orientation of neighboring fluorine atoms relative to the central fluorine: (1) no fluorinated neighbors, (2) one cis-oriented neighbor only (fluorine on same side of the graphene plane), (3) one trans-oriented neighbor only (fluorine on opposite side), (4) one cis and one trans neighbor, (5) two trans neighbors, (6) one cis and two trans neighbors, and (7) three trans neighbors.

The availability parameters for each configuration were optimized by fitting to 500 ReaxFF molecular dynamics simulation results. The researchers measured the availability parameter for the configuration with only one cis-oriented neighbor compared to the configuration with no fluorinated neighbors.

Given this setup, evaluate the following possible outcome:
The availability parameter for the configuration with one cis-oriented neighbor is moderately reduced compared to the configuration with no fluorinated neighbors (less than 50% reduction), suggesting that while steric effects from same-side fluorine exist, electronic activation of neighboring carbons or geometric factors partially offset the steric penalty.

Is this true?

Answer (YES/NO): NO